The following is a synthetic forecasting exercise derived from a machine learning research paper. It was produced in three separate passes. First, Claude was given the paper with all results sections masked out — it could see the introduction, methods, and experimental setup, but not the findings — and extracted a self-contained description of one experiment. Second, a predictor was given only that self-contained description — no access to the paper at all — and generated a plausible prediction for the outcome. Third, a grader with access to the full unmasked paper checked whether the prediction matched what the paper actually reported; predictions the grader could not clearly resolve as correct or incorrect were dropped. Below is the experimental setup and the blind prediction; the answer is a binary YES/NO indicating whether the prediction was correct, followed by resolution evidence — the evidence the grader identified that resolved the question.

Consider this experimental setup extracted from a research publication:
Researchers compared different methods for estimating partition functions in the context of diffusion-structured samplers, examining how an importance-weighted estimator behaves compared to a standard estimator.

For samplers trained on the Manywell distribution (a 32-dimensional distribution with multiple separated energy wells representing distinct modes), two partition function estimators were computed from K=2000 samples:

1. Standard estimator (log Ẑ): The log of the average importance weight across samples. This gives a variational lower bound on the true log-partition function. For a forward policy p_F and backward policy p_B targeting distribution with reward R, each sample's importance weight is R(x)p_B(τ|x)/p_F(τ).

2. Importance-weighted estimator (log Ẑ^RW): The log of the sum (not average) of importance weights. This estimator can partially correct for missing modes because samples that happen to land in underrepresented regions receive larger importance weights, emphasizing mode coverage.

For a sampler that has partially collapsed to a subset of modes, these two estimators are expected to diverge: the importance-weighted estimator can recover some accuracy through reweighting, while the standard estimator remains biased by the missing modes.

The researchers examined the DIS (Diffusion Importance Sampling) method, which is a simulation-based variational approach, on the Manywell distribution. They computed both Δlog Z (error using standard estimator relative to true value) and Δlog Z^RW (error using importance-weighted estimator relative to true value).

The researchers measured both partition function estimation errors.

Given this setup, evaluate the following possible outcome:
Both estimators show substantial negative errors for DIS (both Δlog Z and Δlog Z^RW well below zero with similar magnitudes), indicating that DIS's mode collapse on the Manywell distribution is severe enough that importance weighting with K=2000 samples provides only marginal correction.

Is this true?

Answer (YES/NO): NO